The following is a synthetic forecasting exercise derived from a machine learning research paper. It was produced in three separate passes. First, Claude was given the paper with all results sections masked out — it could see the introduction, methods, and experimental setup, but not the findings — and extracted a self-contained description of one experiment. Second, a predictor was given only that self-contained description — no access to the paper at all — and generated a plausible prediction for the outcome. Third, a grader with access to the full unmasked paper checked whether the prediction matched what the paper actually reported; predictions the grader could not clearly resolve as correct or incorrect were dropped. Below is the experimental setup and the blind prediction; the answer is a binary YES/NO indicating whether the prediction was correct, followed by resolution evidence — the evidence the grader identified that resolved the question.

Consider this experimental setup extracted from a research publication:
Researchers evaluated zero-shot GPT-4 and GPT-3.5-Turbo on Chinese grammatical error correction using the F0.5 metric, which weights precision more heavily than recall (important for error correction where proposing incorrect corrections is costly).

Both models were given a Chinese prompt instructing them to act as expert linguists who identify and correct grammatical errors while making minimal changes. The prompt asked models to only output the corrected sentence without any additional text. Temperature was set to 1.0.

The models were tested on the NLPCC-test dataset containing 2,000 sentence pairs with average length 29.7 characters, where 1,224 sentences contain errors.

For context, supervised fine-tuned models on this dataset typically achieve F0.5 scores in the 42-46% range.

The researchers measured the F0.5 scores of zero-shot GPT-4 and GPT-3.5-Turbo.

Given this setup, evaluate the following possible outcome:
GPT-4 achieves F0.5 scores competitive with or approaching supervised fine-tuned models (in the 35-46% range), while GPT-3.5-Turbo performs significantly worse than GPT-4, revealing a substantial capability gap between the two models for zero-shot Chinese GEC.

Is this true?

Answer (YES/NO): NO